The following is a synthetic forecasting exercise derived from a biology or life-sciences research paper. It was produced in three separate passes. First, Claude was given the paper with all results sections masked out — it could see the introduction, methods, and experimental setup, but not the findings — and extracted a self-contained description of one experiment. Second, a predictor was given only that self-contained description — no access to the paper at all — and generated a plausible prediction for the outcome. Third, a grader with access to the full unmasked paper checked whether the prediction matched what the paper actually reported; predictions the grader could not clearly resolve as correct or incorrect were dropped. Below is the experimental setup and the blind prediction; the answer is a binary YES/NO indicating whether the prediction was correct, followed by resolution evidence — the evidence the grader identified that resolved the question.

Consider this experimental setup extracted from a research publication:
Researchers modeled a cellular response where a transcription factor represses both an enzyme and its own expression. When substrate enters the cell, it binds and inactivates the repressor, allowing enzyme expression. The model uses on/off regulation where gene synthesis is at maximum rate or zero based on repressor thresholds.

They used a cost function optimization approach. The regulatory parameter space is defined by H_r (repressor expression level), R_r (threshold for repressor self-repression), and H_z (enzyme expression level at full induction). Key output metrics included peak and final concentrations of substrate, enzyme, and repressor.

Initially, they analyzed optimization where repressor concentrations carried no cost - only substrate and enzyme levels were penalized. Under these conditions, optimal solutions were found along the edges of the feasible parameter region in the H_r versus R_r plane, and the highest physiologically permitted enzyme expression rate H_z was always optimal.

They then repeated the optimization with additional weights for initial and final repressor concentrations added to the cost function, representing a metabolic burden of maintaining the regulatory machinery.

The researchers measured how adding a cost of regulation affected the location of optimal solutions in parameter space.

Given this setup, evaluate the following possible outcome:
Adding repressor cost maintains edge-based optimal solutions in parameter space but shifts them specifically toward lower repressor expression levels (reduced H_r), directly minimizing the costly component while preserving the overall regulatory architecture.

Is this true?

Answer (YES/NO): NO